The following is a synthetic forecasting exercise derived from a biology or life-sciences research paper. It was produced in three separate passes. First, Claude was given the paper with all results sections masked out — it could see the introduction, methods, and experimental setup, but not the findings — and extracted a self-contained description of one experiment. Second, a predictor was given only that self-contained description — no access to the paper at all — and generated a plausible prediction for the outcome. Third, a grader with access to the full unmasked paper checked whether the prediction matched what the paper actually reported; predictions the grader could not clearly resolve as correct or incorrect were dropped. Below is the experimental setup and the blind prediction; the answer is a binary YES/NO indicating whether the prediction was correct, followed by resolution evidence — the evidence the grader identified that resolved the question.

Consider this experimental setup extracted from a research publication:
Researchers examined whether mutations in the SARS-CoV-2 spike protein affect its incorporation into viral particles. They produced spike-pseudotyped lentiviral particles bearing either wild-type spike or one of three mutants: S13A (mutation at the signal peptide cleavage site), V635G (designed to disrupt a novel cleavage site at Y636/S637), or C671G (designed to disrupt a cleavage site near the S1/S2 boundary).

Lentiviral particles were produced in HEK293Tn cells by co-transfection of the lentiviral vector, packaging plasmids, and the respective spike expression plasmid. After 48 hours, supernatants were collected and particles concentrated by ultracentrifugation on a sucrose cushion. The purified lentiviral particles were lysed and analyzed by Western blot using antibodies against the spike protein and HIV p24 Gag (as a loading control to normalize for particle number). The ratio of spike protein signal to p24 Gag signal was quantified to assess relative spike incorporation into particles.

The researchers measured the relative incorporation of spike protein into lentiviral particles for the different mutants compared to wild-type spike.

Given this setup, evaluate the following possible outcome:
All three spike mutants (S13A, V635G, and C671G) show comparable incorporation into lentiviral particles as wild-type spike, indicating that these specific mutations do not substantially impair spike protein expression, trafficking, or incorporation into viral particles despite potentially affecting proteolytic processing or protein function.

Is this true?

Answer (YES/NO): NO